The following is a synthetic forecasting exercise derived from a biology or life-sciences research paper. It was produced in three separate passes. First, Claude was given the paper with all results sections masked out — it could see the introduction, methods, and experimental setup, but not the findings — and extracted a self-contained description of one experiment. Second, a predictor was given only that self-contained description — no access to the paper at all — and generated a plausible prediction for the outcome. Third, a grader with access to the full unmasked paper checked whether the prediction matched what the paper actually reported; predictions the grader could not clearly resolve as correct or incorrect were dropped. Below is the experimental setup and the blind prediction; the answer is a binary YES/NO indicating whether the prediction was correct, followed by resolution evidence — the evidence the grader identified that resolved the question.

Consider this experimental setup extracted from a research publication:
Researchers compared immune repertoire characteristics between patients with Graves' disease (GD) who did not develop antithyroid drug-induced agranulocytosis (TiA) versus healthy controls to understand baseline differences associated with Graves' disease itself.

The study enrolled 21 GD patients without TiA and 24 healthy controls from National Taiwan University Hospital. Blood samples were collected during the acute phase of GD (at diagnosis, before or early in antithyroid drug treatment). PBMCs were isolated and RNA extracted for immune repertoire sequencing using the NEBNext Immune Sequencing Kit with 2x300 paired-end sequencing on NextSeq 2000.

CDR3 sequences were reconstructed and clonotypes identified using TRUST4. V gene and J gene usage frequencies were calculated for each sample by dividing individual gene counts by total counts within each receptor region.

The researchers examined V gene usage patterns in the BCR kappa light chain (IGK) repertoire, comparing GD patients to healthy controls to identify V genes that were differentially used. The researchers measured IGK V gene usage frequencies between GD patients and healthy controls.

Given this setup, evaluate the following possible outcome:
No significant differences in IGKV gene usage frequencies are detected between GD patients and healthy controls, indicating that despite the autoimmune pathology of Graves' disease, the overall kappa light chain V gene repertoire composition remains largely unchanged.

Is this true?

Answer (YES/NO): YES